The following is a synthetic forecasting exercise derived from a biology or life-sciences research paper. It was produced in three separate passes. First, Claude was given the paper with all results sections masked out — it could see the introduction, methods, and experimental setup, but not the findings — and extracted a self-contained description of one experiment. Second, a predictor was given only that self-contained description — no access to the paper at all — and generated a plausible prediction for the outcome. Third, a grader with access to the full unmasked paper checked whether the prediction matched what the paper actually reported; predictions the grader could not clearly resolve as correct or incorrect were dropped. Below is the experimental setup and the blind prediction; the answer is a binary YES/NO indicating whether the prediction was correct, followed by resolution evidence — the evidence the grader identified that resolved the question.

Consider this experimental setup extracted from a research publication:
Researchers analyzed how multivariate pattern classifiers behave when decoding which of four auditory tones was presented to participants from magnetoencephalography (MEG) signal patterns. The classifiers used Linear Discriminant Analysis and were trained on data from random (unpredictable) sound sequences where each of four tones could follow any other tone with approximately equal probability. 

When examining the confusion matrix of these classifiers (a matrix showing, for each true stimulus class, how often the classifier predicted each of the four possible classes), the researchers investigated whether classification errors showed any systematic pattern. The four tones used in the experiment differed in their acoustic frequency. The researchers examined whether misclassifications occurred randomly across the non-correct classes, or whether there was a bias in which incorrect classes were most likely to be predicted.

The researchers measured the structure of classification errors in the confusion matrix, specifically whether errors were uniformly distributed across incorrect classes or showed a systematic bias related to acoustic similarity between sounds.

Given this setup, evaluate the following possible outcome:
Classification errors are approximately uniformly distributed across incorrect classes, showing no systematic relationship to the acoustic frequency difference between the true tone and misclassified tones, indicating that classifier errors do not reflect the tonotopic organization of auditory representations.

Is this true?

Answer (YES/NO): NO